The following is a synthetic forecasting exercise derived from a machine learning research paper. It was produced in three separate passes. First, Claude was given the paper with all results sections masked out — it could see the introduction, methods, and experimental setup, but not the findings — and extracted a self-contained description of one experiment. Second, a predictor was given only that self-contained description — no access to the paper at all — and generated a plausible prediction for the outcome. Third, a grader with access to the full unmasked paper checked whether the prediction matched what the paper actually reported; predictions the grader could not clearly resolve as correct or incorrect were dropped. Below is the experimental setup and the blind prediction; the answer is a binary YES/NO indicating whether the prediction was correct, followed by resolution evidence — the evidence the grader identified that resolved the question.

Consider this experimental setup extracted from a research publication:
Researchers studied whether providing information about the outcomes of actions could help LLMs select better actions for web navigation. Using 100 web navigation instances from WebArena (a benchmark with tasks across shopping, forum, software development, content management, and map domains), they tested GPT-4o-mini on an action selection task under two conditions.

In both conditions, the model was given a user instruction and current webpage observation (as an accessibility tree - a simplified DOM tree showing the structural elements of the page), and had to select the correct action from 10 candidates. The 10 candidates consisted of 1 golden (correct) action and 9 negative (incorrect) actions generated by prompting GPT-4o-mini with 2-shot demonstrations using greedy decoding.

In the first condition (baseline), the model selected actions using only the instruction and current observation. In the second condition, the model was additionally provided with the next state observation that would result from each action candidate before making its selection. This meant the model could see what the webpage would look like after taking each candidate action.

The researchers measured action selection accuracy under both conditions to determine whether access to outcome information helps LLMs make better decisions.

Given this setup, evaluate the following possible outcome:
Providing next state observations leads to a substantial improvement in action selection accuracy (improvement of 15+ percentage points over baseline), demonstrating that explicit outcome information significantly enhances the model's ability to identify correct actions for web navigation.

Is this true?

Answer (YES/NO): YES